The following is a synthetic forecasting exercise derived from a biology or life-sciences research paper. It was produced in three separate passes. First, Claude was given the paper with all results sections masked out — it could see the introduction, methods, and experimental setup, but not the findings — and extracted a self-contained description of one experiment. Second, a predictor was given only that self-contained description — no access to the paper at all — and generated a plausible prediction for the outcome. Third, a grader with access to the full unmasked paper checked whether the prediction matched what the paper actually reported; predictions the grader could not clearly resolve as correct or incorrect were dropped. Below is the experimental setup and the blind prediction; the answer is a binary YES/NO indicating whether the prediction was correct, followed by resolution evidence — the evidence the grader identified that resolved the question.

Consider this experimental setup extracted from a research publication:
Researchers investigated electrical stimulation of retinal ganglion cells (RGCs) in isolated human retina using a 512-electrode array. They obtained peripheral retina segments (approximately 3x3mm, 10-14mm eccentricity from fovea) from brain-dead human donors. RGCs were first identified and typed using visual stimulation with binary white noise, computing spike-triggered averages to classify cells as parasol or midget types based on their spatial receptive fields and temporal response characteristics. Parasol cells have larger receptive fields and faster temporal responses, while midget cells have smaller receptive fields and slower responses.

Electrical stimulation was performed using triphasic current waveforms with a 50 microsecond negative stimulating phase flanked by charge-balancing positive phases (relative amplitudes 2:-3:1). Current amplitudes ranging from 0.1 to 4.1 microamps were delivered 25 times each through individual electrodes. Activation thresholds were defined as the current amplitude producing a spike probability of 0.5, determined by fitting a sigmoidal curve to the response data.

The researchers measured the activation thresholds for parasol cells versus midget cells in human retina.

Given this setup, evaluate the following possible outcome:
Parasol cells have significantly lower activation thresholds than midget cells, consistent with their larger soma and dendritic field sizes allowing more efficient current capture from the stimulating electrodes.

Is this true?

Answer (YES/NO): NO